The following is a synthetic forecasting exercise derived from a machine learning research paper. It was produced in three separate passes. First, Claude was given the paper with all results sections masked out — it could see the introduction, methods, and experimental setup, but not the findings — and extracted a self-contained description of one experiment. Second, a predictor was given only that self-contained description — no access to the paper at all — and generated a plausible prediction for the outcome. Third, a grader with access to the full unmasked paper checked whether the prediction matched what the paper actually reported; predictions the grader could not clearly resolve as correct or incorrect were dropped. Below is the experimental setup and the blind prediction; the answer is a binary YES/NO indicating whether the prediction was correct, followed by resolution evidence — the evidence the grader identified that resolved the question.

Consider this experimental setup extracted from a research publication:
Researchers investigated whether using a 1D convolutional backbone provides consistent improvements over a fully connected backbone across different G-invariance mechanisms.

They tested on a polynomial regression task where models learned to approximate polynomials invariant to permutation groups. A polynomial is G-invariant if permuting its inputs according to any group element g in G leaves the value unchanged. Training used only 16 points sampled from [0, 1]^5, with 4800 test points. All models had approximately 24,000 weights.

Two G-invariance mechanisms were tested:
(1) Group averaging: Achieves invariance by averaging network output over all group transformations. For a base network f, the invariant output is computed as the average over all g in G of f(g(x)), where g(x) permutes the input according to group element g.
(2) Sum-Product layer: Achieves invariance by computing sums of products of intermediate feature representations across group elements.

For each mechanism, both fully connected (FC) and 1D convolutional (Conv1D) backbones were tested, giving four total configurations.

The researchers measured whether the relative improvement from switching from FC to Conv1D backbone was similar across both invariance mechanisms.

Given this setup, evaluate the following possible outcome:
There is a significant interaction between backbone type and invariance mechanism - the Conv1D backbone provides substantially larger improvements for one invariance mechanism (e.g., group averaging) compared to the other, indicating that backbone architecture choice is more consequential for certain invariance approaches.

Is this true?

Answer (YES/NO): YES